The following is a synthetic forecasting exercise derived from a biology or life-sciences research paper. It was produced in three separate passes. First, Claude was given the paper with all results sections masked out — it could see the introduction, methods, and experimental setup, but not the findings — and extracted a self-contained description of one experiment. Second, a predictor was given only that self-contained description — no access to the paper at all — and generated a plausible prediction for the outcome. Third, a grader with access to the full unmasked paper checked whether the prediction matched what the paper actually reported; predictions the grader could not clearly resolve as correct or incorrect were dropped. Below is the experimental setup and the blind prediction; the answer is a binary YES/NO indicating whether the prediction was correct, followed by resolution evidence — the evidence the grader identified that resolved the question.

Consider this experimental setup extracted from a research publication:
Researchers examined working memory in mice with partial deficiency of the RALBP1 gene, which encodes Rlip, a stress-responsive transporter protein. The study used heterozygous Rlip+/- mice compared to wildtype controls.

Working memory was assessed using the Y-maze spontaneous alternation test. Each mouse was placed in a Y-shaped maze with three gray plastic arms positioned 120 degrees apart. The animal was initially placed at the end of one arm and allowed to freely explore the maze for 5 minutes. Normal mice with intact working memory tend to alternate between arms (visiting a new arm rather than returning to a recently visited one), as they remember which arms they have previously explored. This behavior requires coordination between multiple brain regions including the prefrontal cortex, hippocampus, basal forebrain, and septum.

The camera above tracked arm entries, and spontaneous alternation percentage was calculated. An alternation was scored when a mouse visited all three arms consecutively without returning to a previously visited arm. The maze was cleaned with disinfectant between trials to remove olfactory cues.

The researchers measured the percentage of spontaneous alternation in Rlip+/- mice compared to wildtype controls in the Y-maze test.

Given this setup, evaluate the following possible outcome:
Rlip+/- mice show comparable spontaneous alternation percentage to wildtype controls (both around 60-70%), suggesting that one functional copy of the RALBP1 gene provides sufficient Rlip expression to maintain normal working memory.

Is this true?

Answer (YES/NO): NO